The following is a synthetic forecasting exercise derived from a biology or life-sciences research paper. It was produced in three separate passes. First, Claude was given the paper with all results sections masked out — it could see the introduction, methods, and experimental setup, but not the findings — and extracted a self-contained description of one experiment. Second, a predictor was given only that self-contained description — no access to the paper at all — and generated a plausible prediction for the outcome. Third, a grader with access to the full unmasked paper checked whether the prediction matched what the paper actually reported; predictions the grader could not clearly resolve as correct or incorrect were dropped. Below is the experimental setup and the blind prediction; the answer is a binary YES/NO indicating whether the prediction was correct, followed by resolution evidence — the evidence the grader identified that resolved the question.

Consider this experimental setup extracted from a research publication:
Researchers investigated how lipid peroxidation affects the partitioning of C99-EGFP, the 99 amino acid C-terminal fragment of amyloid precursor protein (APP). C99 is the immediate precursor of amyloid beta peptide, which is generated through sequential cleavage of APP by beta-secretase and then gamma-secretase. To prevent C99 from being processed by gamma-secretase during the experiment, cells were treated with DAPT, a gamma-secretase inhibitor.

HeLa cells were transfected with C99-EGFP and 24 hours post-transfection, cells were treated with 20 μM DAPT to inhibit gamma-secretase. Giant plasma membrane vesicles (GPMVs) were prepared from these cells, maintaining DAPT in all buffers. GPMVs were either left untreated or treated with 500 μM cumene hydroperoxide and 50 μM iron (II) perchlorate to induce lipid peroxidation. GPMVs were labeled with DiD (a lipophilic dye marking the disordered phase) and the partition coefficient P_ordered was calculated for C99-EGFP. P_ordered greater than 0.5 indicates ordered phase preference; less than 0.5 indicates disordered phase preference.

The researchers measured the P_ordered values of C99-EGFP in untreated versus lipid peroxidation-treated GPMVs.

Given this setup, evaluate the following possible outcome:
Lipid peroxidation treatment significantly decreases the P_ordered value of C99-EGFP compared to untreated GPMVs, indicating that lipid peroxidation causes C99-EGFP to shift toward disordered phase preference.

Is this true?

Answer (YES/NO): NO